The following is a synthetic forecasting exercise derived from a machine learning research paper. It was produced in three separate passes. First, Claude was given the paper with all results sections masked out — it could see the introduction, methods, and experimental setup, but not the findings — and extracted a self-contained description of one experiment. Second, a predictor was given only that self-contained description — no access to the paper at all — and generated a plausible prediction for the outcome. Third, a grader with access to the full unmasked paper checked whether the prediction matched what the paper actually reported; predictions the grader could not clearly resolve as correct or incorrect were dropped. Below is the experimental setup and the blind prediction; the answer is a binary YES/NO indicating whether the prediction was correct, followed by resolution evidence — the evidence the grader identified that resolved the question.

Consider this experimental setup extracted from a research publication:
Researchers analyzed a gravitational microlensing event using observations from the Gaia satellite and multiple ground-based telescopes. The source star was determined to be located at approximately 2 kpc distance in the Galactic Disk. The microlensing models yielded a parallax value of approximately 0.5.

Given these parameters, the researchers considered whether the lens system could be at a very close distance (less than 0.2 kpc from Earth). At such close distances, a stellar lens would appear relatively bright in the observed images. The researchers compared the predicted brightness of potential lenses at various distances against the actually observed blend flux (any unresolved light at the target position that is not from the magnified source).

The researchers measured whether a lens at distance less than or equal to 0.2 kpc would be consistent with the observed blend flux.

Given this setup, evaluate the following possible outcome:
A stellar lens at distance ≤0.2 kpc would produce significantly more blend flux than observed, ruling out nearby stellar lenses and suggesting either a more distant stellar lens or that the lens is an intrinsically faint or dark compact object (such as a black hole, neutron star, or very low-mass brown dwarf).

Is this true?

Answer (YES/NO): YES